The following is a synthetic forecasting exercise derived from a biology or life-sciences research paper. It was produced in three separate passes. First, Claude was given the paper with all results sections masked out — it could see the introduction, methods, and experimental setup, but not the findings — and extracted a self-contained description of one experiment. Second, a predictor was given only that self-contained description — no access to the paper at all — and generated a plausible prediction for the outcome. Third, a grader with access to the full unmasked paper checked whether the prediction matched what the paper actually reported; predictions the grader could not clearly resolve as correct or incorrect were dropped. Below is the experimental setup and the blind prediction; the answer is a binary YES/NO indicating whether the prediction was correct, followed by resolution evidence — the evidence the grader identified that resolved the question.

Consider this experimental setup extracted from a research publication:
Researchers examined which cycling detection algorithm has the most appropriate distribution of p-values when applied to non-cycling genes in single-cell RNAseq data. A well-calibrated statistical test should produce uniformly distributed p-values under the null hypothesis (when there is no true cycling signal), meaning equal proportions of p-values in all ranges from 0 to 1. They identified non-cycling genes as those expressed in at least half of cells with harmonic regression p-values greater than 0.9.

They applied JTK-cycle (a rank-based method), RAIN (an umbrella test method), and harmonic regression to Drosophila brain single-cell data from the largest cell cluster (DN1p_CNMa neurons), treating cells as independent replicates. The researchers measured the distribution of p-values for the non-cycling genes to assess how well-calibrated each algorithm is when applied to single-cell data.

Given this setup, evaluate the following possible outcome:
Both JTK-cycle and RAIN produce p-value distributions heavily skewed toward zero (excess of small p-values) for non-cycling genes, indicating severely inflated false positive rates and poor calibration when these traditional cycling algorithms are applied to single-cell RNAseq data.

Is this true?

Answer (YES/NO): NO